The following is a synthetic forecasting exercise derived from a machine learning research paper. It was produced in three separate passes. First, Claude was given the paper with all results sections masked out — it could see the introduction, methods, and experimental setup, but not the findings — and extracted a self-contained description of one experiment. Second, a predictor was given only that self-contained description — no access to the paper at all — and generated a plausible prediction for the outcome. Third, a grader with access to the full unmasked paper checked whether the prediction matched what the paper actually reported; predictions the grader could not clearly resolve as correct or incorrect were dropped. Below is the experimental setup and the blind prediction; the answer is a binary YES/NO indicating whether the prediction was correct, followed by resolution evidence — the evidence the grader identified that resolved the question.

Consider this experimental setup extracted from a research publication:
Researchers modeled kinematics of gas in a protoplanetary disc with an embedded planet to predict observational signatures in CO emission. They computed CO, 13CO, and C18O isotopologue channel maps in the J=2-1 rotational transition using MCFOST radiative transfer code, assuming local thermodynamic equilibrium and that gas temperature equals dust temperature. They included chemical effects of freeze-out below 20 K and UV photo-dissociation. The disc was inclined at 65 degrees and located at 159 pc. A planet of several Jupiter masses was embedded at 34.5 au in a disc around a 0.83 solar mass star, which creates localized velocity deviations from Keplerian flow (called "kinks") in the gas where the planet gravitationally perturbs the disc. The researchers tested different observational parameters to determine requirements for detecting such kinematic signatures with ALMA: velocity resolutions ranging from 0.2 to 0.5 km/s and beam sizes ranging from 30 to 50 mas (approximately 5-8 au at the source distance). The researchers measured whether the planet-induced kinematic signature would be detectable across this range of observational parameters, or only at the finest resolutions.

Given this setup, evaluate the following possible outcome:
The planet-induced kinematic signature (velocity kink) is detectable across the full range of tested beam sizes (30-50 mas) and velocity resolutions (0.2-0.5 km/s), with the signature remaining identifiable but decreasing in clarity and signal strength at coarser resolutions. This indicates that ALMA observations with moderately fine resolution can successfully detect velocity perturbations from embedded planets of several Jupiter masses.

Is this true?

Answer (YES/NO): YES